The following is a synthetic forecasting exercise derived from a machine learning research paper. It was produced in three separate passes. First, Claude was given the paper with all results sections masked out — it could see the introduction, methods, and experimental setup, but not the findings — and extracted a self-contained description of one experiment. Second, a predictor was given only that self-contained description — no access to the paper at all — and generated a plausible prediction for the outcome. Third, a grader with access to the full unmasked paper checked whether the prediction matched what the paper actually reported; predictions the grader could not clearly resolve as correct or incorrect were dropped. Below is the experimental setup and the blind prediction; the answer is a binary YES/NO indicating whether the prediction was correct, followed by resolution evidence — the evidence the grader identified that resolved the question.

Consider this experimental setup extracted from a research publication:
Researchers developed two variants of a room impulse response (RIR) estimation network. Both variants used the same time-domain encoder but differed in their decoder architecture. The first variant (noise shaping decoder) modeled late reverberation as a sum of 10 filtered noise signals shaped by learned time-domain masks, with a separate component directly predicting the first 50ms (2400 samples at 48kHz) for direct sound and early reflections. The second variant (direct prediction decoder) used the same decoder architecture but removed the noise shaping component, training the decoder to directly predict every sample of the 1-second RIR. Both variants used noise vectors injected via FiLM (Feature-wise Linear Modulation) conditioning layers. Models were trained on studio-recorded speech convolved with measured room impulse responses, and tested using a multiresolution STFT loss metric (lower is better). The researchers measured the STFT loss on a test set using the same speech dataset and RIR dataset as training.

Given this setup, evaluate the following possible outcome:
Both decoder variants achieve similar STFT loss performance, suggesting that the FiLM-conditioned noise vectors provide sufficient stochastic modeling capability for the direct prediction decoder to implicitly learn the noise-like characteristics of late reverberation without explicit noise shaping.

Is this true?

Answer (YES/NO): NO